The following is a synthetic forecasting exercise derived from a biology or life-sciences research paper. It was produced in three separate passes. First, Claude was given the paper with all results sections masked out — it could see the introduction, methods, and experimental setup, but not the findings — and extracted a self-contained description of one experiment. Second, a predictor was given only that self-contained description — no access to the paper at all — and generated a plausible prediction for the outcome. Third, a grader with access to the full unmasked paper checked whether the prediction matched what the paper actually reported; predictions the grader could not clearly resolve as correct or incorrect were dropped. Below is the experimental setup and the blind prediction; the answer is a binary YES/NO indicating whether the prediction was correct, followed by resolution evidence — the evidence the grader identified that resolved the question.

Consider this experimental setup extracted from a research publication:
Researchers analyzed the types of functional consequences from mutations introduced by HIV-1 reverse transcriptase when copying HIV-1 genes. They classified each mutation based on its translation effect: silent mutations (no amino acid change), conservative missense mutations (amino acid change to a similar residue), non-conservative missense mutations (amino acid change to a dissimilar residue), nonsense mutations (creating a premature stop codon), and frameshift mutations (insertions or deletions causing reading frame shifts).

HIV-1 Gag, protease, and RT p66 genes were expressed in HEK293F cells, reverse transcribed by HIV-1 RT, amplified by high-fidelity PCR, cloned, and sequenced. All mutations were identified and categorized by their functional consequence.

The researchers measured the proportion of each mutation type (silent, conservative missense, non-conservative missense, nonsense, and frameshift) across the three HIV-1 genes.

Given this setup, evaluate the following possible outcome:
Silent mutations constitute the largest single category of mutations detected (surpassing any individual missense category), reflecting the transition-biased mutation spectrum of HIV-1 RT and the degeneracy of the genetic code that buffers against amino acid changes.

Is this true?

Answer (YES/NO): NO